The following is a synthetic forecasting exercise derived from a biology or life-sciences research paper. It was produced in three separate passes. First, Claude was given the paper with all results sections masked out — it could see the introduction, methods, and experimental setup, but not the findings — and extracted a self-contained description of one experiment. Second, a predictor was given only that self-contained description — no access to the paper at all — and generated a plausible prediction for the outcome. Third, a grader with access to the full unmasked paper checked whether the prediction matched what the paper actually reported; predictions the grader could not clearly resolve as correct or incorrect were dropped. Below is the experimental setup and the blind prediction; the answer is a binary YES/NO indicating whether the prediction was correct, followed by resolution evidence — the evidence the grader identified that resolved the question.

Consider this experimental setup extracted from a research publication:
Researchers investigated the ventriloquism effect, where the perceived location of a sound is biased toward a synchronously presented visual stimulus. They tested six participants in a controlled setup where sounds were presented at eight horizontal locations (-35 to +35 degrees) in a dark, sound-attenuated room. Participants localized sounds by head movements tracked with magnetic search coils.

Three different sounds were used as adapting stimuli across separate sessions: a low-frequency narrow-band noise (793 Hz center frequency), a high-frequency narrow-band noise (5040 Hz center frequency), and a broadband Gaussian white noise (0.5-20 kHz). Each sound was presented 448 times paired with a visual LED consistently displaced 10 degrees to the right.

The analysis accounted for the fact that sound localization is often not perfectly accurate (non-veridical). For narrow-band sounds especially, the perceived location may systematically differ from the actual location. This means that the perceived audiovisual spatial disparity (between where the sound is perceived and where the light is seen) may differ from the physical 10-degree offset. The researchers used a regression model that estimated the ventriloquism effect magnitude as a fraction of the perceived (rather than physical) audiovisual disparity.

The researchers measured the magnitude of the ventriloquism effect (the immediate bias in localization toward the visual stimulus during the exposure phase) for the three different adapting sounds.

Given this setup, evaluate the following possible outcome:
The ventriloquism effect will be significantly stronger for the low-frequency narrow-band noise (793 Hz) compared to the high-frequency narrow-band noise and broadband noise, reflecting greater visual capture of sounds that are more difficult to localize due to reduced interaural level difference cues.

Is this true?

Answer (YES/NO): NO